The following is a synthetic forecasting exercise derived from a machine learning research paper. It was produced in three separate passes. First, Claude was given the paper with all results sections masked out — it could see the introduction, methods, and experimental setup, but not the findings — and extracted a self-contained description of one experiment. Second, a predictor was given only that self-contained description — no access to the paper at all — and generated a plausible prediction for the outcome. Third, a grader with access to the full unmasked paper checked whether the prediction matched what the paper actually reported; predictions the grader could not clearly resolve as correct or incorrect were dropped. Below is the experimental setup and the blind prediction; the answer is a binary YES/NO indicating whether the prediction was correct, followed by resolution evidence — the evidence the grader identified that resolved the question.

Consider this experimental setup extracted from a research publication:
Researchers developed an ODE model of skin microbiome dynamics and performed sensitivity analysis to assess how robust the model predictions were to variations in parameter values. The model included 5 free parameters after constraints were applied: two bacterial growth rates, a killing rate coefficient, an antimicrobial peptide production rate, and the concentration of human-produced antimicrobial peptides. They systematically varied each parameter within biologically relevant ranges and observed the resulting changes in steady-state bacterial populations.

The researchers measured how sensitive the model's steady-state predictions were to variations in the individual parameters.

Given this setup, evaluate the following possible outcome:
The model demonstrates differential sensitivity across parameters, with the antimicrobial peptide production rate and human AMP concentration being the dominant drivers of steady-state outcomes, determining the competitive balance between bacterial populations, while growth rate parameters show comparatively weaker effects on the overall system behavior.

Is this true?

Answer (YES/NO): NO